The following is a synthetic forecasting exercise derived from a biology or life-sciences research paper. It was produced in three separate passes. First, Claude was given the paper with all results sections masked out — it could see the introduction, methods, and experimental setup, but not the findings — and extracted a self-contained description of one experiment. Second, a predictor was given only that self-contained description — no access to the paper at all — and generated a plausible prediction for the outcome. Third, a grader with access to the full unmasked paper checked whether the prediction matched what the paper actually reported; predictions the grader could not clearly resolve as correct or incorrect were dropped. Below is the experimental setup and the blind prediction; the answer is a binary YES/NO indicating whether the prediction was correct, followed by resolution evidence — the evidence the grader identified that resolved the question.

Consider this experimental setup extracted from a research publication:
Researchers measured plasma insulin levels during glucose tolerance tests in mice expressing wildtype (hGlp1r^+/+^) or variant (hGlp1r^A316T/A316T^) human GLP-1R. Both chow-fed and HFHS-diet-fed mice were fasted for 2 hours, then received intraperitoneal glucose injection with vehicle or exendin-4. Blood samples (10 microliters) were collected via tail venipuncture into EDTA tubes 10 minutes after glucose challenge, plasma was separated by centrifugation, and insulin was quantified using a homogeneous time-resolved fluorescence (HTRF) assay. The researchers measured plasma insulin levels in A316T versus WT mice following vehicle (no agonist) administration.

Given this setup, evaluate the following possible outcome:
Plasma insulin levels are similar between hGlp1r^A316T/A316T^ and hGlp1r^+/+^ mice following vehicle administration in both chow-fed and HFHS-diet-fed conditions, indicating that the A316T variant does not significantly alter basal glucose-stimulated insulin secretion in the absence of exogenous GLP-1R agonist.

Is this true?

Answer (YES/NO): NO